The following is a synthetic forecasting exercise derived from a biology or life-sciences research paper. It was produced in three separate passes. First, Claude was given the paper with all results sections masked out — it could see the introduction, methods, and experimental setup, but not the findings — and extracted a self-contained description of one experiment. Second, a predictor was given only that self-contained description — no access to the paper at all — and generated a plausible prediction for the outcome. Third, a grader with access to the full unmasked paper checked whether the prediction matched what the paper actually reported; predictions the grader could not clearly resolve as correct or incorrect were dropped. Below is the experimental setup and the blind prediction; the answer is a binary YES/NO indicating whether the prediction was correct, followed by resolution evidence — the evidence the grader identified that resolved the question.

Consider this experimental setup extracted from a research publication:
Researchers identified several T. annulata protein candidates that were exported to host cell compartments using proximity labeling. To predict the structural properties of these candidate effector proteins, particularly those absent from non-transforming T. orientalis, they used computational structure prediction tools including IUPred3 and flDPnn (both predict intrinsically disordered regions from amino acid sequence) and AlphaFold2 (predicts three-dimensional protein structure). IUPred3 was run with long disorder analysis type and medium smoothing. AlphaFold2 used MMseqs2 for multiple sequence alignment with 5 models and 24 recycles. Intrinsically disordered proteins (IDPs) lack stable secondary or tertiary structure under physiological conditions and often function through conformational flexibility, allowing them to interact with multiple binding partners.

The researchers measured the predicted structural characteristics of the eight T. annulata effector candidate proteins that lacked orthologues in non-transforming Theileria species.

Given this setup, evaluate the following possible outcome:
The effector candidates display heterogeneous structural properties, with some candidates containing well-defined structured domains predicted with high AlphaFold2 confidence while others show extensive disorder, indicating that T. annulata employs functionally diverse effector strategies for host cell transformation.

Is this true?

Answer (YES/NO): NO